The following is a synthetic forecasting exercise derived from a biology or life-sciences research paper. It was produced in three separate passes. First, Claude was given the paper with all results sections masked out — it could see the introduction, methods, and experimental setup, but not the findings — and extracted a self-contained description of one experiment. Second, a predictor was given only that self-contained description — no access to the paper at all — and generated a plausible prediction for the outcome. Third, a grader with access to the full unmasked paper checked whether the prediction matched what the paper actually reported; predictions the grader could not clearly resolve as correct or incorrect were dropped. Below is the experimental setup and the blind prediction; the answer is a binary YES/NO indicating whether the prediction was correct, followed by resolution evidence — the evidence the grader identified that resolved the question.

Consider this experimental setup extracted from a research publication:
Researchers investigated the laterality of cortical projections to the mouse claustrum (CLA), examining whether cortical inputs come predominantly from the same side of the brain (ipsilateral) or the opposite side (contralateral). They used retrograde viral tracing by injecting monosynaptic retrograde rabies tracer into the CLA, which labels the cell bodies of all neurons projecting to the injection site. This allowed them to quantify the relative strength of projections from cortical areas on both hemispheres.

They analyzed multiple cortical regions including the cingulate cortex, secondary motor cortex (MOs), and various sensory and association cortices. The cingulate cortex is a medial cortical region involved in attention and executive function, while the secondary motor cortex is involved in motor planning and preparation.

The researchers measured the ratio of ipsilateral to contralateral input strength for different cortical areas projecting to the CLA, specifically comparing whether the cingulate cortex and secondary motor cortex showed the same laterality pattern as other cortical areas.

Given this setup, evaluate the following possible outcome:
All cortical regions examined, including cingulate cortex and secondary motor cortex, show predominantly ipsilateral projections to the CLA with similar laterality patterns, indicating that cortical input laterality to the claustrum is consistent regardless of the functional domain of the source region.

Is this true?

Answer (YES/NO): NO